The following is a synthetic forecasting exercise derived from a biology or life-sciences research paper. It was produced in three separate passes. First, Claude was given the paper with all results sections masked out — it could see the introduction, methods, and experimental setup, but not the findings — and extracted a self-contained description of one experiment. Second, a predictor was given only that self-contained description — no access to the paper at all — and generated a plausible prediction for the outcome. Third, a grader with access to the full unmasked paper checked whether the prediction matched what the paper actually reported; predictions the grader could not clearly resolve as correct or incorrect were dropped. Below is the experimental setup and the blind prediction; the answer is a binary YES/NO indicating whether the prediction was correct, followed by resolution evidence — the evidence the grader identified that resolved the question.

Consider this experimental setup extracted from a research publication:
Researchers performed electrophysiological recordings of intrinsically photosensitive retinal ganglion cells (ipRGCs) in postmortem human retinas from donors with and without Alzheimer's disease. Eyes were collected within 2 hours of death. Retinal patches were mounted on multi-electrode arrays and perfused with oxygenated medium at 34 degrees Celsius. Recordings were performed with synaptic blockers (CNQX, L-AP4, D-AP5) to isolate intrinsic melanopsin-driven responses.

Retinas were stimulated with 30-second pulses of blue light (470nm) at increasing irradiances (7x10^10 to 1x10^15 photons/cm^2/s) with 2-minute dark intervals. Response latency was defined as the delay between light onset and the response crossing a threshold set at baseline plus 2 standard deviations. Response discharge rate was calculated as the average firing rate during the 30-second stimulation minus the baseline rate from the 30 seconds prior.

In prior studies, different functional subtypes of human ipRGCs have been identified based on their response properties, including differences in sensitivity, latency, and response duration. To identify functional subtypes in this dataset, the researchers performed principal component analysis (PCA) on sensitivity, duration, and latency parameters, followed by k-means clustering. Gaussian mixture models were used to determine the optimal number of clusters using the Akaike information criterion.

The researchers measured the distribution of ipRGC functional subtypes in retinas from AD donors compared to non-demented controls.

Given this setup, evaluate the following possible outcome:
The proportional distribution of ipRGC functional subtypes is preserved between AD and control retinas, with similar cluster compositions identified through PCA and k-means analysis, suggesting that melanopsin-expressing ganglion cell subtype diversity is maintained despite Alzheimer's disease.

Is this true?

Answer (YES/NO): NO